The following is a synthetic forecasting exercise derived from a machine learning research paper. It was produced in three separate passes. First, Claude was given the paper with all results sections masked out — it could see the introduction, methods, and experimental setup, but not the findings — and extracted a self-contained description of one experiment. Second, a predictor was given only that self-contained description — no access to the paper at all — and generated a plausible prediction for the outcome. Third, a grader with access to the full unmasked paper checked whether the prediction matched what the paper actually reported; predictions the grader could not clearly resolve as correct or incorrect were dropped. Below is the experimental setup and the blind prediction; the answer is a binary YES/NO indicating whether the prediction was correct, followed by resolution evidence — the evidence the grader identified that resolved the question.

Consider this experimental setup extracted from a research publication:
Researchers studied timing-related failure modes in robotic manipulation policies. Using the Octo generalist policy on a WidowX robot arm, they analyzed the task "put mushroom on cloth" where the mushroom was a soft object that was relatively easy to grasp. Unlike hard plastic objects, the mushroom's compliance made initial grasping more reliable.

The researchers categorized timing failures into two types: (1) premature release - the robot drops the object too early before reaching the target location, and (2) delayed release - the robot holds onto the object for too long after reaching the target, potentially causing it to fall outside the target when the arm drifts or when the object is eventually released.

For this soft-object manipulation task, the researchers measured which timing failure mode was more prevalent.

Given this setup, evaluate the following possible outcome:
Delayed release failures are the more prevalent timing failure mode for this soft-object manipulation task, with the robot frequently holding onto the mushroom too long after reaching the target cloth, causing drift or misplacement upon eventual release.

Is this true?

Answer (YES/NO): NO